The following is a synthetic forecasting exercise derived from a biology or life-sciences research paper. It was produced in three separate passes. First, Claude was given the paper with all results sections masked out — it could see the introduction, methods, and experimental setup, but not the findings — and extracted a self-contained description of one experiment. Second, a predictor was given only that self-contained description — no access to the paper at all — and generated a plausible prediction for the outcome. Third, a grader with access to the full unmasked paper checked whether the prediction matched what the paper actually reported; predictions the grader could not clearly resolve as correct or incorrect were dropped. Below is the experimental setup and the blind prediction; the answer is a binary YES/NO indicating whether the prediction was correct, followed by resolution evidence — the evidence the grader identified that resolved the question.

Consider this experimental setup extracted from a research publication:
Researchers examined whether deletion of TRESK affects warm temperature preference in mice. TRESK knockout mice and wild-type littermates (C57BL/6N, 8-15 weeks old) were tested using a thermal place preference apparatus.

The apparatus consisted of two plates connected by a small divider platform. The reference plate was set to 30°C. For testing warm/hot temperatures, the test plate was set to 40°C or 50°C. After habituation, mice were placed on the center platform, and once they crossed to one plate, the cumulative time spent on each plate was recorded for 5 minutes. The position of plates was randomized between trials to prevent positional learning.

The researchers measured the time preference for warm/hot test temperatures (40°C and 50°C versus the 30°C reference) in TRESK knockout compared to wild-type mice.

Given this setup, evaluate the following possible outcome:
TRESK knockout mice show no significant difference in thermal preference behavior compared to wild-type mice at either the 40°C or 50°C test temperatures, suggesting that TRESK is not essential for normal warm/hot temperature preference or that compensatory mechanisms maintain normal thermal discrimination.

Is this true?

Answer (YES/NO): YES